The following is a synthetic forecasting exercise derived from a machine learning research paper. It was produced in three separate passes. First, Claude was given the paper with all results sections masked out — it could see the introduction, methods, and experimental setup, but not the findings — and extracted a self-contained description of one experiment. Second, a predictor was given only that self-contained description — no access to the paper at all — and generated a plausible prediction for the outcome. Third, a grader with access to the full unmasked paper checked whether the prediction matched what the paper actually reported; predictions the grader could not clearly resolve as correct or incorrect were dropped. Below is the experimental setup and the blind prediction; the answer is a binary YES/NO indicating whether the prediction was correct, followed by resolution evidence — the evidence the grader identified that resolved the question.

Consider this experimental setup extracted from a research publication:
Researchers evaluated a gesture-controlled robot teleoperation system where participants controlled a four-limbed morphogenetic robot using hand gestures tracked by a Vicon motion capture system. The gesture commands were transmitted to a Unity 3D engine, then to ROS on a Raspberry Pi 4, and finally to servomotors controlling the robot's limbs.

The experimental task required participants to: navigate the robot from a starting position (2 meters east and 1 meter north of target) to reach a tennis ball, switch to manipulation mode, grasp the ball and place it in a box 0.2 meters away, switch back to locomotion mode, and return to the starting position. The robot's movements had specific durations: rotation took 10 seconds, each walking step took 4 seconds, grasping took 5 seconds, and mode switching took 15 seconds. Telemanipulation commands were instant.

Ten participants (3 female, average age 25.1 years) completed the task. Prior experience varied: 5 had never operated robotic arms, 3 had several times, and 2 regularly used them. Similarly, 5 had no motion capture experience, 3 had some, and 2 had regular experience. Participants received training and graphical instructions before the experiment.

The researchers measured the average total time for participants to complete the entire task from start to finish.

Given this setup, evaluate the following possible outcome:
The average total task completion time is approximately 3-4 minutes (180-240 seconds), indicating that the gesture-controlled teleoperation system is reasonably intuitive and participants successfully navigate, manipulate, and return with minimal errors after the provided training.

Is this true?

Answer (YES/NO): NO